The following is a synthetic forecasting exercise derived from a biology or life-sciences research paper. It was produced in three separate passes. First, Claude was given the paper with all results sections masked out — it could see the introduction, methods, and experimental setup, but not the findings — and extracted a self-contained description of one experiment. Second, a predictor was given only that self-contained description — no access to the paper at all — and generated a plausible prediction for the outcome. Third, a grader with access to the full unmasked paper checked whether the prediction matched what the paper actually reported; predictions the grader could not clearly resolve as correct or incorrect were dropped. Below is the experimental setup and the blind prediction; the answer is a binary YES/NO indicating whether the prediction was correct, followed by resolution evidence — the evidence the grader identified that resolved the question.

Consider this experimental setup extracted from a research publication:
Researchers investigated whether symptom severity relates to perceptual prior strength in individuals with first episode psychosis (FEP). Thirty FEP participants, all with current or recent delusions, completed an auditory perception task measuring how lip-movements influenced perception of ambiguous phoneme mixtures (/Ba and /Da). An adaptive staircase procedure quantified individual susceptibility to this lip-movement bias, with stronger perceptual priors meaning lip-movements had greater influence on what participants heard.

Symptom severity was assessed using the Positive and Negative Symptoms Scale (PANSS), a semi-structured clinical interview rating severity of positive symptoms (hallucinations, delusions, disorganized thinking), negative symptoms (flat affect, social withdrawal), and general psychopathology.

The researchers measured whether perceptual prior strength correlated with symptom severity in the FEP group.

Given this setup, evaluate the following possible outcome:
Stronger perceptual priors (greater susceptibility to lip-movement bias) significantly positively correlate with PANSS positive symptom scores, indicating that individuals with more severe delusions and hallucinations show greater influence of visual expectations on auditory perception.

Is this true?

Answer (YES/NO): NO